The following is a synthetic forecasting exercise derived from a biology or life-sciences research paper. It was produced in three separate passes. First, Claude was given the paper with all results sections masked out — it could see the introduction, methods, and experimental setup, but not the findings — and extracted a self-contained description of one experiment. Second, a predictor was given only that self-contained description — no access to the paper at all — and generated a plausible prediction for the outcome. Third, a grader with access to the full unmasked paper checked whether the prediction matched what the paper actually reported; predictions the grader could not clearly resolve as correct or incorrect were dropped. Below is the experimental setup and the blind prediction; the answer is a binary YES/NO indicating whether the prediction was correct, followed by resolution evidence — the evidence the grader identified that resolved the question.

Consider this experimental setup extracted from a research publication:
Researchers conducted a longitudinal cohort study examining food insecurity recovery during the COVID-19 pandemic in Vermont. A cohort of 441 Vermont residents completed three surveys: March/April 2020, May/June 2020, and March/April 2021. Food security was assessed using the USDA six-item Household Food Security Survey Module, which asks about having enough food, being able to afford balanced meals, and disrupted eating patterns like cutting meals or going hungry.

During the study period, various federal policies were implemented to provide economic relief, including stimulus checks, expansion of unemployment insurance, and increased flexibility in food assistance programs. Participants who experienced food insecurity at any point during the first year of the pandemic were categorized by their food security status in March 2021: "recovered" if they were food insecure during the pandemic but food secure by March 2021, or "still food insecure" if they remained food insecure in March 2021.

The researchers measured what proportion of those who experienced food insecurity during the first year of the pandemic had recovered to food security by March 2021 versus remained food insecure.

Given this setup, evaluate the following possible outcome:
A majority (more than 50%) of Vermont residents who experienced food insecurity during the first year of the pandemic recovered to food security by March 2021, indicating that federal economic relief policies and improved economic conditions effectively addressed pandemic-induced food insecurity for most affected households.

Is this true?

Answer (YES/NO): NO